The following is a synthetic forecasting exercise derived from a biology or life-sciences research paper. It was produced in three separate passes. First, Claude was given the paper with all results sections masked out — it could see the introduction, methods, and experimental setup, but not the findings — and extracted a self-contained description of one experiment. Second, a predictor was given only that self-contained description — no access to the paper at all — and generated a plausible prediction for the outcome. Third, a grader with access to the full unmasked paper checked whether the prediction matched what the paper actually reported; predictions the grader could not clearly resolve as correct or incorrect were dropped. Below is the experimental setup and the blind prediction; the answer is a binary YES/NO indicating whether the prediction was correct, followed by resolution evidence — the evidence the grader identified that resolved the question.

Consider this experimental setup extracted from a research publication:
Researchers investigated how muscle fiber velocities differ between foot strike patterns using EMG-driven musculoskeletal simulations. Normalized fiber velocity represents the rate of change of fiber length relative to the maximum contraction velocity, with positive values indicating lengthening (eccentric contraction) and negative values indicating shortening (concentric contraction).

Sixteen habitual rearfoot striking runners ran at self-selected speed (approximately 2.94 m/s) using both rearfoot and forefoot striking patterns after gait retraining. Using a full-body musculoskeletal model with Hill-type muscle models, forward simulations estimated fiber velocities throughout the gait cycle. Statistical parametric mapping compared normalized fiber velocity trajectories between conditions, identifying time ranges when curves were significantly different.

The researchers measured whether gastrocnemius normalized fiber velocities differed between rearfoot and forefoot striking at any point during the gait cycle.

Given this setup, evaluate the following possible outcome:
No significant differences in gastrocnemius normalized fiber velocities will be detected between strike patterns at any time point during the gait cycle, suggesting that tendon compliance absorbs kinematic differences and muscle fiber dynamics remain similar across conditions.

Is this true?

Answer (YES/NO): NO